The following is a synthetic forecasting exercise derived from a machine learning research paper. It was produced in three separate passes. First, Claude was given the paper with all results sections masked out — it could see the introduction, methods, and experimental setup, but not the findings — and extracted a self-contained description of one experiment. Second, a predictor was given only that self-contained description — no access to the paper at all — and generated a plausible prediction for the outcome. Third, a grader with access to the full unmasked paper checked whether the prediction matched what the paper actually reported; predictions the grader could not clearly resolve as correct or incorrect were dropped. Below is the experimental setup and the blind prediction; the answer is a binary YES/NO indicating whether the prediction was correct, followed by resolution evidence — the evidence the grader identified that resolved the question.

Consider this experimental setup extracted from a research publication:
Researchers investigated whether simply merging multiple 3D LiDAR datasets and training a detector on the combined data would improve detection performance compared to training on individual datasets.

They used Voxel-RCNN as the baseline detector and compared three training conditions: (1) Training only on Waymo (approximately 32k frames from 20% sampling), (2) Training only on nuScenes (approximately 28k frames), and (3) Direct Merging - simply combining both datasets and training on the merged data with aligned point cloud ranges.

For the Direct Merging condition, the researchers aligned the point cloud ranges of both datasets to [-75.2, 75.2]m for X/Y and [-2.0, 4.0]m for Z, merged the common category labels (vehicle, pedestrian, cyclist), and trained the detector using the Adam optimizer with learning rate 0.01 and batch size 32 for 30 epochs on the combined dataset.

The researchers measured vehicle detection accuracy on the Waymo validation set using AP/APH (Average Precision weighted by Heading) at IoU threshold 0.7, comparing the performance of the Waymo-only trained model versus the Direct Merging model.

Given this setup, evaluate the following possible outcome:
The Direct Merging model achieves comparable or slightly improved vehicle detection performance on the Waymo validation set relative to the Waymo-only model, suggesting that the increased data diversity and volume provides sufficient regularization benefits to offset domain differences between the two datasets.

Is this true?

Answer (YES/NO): NO